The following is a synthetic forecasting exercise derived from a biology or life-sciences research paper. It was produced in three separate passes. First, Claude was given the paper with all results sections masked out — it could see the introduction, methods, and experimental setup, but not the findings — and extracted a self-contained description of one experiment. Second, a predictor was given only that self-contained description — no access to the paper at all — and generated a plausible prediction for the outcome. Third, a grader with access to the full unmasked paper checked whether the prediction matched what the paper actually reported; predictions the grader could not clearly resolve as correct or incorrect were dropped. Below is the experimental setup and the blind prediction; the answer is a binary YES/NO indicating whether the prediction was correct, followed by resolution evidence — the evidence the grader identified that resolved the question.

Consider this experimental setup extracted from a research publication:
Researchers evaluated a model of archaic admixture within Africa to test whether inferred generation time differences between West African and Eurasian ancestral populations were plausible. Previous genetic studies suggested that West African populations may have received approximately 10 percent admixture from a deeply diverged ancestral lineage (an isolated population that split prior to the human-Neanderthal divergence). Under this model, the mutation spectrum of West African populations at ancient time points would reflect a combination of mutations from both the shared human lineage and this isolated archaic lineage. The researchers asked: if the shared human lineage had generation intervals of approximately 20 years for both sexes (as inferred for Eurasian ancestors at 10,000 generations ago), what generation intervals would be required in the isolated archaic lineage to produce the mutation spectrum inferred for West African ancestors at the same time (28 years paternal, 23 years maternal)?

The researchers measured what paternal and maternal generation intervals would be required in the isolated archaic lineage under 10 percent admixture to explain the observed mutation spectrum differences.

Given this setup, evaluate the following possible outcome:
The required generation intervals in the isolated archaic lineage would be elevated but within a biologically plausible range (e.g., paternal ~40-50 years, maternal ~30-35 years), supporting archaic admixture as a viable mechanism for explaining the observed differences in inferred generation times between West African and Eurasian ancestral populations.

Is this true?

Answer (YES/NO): NO